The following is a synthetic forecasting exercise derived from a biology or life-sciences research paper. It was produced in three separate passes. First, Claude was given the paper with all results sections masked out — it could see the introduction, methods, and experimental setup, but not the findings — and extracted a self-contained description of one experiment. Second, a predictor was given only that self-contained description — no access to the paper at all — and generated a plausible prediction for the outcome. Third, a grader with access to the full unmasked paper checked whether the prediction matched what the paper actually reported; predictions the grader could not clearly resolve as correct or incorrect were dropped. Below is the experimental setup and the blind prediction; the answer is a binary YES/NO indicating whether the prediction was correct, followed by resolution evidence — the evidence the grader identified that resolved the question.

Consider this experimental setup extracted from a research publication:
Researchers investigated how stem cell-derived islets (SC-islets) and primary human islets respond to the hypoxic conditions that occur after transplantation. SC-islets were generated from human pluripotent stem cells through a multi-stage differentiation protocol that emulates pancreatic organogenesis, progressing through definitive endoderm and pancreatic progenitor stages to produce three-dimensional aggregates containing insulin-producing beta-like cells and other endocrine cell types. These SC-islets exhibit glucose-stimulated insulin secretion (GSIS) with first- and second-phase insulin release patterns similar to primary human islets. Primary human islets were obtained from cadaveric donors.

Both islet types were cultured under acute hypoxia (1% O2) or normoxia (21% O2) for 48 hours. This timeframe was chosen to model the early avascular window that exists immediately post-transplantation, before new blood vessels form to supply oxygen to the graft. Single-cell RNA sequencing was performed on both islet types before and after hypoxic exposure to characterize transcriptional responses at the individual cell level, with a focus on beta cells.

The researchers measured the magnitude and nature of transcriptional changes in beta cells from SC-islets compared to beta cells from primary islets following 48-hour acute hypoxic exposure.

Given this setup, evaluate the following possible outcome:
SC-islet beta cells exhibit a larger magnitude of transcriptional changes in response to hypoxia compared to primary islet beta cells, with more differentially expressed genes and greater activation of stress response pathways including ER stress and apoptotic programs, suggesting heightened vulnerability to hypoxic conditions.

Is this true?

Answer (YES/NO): NO